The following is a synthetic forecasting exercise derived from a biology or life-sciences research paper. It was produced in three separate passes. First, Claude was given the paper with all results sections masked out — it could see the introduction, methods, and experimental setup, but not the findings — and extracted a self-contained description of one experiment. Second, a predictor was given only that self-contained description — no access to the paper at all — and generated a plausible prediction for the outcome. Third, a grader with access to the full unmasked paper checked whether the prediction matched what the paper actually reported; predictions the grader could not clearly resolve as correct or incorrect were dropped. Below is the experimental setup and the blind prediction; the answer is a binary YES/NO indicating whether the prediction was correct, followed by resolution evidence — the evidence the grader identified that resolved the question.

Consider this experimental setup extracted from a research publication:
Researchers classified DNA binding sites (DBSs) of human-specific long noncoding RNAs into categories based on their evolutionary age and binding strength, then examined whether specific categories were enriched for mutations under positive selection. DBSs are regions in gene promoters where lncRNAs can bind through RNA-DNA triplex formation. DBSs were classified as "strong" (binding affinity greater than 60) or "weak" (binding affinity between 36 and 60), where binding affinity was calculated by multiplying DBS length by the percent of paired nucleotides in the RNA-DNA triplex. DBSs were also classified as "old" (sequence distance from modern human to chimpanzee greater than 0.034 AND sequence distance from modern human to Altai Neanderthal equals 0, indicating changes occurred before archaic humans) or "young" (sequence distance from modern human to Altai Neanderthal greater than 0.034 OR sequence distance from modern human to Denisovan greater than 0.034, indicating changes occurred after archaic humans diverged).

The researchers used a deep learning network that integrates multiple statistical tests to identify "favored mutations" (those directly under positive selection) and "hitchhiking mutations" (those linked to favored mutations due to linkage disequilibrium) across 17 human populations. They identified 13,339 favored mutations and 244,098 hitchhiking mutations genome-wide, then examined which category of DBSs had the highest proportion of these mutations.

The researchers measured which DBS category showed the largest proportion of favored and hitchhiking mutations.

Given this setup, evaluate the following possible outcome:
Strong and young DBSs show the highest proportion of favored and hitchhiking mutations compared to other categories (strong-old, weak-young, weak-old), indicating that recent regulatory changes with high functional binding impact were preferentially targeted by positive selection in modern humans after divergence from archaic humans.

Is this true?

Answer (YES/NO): NO